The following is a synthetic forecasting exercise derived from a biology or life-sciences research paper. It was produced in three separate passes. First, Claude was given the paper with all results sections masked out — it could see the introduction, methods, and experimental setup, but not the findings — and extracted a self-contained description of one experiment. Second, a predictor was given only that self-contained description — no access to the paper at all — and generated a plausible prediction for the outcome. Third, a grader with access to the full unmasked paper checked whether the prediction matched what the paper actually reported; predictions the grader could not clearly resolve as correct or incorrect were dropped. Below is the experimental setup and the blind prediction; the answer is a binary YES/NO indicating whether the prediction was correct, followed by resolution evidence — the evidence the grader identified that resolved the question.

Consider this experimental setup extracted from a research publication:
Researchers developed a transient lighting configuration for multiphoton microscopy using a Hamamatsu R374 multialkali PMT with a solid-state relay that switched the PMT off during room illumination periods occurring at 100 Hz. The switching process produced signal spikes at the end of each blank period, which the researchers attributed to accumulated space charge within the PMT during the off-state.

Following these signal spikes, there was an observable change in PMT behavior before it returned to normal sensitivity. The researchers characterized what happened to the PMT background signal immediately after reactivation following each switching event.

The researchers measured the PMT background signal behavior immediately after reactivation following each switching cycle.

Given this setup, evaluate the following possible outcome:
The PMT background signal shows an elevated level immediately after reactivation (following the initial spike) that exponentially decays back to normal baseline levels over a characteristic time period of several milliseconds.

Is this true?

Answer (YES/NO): NO